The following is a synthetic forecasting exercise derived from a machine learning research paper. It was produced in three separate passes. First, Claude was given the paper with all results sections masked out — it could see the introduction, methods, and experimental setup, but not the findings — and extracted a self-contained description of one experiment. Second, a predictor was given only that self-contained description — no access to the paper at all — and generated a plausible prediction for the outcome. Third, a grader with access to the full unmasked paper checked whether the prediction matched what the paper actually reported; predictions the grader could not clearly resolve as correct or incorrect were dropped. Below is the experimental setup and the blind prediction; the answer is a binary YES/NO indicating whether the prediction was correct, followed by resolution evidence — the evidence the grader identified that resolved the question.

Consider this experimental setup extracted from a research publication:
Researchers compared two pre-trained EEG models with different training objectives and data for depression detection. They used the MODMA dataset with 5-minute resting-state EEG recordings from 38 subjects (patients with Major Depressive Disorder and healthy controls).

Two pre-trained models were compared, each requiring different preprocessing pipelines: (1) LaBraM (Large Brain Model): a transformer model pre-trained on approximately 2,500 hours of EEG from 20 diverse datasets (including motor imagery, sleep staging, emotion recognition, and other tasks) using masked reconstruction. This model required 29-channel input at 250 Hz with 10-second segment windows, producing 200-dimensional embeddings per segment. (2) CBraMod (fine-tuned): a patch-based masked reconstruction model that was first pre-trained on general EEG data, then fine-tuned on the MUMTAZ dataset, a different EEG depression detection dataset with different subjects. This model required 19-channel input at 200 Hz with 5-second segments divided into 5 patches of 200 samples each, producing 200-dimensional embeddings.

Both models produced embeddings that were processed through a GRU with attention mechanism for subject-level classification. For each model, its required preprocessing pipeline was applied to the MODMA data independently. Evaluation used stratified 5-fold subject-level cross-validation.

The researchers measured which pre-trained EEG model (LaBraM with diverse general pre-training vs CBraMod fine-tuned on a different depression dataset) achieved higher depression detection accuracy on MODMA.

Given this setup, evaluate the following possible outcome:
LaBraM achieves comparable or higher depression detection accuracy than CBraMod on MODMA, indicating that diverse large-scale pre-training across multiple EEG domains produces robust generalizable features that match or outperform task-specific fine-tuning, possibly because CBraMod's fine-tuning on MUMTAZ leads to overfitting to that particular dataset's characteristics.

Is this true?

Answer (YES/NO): NO